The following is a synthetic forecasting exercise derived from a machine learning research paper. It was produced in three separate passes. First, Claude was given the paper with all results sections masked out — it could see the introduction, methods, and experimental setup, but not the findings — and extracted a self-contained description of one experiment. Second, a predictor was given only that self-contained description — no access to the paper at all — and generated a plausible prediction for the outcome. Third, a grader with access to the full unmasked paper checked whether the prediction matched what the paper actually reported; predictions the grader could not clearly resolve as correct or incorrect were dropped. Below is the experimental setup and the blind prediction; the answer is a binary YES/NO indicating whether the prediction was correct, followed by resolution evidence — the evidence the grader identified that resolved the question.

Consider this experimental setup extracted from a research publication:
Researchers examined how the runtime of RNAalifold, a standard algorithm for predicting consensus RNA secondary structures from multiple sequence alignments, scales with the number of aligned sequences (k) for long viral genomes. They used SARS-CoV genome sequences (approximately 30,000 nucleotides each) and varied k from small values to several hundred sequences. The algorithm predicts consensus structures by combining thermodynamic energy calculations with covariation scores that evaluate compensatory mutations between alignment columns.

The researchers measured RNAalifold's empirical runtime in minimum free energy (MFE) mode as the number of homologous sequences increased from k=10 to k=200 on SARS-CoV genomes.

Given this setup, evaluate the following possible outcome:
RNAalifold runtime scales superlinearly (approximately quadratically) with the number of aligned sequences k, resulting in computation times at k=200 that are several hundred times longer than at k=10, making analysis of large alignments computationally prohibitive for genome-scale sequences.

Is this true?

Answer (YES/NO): NO